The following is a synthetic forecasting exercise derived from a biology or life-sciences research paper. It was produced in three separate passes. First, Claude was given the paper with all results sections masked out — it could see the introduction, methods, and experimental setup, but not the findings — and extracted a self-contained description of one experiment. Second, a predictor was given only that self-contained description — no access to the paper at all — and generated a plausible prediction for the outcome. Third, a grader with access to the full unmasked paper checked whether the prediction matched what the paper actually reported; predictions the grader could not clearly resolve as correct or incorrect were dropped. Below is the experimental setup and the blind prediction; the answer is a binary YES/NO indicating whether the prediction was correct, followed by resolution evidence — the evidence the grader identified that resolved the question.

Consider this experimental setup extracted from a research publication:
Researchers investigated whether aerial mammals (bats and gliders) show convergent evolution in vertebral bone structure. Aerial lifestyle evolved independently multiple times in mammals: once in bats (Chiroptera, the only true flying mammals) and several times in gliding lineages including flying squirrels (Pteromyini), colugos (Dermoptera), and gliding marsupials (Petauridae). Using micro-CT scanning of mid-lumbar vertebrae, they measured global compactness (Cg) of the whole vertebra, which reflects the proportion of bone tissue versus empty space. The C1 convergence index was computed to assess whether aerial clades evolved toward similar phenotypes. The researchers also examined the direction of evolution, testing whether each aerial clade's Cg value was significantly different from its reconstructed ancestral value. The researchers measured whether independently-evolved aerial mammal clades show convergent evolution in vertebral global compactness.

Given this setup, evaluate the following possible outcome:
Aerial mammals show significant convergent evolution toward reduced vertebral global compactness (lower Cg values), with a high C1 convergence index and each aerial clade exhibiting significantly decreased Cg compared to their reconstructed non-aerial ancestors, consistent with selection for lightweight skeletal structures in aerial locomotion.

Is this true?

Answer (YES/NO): NO